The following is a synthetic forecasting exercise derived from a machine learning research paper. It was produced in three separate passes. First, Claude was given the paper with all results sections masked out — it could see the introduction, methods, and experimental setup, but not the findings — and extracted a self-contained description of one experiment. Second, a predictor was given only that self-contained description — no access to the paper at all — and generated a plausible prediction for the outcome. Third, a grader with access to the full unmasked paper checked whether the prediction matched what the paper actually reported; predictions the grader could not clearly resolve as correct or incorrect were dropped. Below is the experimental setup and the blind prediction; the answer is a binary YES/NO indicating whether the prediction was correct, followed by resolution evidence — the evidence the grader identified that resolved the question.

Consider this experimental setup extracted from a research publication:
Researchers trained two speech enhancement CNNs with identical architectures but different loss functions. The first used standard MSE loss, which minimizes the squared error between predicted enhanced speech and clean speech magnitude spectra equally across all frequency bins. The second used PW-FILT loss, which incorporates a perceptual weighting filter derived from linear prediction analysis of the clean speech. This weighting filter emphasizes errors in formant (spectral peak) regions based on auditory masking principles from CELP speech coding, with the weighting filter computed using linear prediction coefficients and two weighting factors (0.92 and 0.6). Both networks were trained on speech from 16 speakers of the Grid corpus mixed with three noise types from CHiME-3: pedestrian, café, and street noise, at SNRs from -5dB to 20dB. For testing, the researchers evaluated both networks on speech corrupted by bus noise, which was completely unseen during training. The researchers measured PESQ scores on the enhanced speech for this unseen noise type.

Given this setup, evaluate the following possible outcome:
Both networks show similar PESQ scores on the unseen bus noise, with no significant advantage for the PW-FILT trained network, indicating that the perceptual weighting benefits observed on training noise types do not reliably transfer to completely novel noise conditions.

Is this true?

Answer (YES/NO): NO